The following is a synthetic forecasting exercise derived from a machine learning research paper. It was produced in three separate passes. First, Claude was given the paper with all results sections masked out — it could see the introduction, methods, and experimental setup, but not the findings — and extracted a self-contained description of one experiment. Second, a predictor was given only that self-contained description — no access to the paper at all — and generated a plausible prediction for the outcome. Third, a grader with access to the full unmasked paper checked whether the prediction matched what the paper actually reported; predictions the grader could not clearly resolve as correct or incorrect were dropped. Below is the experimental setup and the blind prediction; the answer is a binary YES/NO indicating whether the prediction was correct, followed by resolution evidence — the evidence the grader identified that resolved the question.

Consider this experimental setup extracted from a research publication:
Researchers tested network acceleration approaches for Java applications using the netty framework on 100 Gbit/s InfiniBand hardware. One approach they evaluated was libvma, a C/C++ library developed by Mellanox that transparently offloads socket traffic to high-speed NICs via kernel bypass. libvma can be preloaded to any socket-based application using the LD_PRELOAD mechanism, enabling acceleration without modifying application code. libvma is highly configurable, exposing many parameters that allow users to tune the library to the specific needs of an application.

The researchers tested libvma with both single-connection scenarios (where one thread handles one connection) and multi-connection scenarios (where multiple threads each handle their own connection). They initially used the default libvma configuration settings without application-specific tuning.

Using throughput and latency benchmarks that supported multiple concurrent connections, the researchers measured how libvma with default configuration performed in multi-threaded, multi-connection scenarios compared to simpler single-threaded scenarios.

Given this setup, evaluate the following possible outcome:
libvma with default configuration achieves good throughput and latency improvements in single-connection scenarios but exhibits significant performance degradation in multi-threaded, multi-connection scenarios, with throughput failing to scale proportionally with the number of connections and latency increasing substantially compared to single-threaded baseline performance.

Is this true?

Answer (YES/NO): NO